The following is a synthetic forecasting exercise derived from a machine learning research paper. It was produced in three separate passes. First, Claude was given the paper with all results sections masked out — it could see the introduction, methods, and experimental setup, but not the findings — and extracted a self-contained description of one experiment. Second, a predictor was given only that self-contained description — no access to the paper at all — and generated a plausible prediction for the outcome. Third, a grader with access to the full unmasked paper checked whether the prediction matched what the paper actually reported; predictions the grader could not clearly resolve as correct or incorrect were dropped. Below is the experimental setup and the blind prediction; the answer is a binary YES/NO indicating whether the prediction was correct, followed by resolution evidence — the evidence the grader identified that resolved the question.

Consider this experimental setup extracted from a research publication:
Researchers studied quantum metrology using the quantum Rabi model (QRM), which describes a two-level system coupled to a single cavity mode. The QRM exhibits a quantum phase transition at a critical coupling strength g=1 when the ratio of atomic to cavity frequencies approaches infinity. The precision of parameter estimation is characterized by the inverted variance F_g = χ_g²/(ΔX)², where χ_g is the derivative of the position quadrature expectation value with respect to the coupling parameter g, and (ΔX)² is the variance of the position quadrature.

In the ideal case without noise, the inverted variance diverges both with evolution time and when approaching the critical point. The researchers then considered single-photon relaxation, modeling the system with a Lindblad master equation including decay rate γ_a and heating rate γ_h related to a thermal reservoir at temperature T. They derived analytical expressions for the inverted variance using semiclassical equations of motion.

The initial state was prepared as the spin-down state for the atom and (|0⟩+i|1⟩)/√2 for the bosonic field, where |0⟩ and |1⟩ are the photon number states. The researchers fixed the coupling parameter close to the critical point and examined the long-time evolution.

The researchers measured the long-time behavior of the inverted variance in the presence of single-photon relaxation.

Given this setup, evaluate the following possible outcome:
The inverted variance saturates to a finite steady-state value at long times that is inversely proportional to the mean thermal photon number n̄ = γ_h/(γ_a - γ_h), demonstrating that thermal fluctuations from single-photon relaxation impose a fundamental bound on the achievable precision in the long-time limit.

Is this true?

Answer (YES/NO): NO